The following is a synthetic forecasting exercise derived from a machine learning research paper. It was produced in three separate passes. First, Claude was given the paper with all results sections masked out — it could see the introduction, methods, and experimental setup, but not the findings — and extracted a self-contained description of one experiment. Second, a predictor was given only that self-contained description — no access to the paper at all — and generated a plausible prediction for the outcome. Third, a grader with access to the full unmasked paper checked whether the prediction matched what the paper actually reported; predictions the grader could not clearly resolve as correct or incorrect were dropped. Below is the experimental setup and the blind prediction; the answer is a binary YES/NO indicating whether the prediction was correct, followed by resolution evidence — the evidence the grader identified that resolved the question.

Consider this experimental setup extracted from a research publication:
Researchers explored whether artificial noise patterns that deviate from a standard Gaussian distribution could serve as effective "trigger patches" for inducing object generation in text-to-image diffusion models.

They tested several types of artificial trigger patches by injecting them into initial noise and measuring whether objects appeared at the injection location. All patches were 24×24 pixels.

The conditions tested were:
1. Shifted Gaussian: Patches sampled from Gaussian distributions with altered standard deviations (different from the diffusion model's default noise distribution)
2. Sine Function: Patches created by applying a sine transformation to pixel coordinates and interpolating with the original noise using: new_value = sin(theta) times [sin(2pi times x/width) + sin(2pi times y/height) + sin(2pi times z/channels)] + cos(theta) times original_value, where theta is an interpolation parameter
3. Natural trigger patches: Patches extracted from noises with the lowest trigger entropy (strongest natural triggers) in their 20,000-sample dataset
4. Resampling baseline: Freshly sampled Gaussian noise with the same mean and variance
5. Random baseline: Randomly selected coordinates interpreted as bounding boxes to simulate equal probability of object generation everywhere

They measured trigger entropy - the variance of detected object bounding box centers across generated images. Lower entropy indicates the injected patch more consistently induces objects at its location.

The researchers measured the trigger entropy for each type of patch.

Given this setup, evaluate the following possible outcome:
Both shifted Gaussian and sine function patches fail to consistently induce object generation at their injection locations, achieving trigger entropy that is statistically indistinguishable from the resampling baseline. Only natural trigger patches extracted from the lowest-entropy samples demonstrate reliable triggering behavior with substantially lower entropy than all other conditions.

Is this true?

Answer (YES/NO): NO